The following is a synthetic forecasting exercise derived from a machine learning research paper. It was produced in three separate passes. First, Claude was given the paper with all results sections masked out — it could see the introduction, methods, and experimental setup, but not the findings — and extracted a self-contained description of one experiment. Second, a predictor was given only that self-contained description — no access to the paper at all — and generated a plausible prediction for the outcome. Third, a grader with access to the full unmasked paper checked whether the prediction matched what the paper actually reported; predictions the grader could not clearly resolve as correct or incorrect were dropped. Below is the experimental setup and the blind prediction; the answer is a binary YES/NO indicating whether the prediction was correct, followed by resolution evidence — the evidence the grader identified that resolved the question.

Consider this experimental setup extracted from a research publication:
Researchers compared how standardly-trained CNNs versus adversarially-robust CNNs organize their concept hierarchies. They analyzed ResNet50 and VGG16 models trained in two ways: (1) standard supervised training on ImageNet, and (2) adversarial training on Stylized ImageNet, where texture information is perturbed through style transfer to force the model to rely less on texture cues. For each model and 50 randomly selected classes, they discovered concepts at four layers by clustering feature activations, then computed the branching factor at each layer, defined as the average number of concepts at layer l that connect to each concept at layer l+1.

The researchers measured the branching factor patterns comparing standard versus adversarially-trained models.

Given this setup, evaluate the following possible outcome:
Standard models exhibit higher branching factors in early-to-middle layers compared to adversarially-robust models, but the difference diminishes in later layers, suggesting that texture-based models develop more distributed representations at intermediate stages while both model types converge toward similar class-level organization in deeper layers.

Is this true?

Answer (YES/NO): NO